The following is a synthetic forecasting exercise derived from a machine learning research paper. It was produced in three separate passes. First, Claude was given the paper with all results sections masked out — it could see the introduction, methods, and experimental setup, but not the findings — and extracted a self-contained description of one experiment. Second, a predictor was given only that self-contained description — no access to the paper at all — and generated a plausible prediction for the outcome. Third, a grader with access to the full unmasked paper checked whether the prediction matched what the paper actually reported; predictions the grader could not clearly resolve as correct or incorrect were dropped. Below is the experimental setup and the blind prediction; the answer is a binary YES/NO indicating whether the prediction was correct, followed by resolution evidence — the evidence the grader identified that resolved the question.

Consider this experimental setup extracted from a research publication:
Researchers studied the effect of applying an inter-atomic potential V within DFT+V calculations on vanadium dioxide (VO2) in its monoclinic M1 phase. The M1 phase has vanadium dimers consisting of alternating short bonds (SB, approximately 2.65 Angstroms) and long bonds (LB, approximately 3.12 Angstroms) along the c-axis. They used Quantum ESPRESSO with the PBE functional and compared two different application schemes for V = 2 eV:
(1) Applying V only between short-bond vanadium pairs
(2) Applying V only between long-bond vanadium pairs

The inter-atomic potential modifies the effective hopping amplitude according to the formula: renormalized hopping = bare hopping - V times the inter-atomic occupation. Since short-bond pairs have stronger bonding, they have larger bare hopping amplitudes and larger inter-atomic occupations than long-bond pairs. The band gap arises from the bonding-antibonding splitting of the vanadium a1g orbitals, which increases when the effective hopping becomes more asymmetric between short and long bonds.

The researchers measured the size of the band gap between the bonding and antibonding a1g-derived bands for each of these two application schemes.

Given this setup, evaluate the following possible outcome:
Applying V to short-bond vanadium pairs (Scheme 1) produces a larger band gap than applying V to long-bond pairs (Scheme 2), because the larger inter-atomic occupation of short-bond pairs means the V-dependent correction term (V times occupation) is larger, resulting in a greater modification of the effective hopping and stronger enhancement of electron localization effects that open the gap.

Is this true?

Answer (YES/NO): YES